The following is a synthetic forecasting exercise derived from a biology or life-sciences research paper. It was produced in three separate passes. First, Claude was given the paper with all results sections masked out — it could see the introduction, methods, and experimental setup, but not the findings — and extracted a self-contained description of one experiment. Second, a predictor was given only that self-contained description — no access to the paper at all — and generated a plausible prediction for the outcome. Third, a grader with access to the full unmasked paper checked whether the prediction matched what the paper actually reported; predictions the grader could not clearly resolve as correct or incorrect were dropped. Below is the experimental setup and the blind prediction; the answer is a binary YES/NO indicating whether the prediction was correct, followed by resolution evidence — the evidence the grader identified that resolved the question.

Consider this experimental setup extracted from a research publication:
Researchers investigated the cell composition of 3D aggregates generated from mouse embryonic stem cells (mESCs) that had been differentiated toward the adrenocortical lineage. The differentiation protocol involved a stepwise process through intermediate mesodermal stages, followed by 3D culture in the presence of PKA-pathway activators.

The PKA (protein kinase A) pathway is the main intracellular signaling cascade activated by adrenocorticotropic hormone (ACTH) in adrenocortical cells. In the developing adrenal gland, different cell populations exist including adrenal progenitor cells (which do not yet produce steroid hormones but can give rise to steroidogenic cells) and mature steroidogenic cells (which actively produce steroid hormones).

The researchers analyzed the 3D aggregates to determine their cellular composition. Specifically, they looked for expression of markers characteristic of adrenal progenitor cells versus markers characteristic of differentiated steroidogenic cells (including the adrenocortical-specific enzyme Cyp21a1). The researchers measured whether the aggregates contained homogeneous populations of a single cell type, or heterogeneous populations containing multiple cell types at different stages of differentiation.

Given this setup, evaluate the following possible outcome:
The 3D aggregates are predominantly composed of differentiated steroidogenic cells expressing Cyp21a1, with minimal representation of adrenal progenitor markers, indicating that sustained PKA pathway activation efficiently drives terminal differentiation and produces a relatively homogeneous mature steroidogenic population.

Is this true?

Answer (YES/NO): NO